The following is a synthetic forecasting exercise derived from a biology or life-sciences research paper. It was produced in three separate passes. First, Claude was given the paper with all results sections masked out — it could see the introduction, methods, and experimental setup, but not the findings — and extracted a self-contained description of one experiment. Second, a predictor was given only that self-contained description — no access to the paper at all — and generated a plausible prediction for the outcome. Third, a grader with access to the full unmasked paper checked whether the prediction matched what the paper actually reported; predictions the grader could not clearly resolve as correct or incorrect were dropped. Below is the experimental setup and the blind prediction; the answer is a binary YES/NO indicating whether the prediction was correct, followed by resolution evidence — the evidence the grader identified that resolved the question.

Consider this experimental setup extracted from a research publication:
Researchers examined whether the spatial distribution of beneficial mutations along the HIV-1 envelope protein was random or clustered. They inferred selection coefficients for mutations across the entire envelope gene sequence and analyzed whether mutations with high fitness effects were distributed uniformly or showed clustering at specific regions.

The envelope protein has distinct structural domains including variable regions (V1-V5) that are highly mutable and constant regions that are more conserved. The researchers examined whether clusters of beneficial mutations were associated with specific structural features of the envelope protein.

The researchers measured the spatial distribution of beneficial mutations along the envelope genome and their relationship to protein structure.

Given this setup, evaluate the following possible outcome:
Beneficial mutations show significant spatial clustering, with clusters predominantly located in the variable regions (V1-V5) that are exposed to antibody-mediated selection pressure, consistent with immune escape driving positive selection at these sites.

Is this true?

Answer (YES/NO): YES